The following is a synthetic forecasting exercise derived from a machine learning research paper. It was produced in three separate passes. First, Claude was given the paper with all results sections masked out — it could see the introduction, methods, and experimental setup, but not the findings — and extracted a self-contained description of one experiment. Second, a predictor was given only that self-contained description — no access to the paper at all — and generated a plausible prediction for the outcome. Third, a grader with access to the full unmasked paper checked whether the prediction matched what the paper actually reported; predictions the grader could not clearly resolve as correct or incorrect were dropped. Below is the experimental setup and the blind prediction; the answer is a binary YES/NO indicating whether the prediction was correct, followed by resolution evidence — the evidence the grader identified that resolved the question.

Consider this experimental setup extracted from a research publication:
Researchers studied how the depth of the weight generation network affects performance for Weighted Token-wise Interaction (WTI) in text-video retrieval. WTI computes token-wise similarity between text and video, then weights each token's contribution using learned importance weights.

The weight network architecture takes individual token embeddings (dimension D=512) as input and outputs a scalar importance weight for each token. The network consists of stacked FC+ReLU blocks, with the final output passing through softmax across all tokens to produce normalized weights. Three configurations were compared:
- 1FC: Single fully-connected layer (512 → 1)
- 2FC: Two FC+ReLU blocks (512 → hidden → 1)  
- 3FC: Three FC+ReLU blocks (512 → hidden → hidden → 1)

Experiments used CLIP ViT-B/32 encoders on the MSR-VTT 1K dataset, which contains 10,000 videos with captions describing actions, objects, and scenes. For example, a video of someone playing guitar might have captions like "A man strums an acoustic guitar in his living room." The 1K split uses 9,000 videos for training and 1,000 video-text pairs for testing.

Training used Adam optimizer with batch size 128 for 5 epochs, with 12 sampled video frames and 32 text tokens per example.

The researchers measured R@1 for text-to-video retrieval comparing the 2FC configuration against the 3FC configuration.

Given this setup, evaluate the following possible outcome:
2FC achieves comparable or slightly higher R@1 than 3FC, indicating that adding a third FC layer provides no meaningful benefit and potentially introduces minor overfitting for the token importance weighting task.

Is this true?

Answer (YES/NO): YES